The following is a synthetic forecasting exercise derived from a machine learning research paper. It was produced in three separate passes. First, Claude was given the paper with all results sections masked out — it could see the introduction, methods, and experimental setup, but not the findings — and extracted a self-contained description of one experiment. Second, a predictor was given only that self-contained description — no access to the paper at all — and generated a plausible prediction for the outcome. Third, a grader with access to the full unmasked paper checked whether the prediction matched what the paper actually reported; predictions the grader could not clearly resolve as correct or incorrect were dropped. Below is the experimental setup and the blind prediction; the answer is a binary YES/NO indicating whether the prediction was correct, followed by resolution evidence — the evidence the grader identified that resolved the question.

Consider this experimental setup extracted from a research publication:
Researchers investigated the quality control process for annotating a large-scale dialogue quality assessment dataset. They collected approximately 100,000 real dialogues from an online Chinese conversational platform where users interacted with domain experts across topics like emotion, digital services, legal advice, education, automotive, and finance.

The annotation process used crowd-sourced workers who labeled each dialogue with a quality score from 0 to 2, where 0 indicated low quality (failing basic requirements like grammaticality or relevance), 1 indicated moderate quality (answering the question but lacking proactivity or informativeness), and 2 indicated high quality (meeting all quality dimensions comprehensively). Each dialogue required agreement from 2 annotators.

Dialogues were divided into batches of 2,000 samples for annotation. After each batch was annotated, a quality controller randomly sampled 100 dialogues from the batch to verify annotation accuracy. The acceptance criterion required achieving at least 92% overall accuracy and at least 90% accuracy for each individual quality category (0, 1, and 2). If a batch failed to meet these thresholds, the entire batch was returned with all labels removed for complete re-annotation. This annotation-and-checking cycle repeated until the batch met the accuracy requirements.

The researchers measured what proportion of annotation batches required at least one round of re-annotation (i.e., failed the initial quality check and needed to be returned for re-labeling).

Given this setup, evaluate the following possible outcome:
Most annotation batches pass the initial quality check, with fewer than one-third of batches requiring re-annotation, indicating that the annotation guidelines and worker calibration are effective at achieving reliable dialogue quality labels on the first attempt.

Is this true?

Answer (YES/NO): YES